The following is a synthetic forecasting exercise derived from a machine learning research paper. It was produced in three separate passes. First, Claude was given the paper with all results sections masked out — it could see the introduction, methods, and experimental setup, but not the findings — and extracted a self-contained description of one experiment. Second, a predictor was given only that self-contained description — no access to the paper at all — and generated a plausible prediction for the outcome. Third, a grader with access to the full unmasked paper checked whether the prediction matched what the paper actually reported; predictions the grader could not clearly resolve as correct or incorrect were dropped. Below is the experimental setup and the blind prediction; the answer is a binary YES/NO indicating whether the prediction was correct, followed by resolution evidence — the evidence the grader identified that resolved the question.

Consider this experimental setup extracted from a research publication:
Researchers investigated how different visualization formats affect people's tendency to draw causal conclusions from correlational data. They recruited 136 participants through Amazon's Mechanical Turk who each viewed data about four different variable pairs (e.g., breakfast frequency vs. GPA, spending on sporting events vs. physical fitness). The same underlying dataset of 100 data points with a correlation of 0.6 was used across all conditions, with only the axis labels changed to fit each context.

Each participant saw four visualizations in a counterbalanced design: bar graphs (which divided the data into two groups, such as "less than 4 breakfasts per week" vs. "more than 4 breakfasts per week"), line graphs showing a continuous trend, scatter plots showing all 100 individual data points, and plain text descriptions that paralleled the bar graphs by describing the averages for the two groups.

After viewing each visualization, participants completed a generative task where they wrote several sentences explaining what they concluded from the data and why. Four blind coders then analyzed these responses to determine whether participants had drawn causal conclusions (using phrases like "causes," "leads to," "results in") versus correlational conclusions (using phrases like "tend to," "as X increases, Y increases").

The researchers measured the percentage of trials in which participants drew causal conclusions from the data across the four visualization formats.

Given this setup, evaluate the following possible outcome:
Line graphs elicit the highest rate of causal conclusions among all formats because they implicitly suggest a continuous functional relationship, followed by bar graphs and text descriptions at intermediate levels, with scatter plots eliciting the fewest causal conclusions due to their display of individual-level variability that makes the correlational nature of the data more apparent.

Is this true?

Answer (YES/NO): NO